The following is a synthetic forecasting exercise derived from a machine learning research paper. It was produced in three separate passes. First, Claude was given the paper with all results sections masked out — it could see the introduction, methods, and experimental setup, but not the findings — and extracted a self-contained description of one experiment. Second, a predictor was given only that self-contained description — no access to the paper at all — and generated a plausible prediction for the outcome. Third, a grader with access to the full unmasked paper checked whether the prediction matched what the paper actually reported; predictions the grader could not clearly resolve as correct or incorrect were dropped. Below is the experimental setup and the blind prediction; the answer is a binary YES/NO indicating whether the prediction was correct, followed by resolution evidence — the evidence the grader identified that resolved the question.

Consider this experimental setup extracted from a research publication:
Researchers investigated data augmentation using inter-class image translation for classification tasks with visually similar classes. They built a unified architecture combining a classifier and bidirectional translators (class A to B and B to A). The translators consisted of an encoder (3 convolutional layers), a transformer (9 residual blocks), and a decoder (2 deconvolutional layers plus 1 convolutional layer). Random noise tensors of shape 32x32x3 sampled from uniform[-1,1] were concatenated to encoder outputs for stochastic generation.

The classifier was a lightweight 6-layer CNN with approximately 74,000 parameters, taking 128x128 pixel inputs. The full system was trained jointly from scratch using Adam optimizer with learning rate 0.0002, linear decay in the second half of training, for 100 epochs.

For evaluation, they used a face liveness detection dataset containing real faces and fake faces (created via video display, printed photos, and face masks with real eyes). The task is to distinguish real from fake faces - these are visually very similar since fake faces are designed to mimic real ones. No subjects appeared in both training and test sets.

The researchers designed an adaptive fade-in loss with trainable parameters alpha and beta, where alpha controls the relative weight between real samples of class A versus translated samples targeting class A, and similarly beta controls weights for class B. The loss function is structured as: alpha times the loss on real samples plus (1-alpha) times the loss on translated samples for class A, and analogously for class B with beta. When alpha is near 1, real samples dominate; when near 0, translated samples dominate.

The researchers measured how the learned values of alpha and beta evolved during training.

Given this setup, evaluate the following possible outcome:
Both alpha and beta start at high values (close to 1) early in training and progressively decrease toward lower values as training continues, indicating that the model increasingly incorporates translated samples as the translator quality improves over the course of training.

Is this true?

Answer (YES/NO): NO